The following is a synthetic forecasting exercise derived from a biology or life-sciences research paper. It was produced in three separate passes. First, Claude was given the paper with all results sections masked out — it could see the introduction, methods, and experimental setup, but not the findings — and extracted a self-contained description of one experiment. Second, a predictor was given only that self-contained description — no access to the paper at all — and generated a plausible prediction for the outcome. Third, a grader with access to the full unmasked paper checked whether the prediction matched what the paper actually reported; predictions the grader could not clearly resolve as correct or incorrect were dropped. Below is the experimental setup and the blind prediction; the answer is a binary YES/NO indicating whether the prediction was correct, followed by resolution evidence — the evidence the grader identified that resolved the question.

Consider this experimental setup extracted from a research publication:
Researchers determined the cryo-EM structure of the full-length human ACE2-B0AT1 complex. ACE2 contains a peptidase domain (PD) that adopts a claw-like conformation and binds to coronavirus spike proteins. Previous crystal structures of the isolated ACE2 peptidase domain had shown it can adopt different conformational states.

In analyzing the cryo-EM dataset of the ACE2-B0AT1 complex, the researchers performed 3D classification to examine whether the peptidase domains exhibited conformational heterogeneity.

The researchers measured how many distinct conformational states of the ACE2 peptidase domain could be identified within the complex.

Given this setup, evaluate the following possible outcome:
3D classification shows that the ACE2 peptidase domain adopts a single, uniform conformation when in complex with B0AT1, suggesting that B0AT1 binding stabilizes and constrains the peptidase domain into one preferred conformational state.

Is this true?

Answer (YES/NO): NO